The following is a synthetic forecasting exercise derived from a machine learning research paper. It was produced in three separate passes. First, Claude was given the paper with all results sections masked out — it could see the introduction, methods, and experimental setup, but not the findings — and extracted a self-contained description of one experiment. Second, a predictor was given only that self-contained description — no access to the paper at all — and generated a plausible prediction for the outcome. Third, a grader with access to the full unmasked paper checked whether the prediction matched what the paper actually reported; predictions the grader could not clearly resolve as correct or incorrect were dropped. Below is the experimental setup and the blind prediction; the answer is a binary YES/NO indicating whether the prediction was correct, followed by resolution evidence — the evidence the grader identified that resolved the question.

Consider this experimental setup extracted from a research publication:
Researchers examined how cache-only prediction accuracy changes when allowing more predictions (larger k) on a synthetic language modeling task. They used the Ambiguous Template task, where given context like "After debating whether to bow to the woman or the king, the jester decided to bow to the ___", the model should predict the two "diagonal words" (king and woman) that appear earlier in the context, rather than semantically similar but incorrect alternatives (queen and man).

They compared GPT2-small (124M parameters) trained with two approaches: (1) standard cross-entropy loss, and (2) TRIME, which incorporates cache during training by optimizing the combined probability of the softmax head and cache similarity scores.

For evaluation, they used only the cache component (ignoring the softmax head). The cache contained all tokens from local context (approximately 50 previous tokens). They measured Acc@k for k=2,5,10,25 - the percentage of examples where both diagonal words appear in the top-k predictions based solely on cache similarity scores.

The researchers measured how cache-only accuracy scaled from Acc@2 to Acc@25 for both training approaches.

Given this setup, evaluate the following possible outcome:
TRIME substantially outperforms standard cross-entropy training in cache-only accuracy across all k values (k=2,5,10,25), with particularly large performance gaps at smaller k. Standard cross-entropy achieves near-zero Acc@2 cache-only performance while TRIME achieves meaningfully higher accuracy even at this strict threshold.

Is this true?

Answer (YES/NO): NO